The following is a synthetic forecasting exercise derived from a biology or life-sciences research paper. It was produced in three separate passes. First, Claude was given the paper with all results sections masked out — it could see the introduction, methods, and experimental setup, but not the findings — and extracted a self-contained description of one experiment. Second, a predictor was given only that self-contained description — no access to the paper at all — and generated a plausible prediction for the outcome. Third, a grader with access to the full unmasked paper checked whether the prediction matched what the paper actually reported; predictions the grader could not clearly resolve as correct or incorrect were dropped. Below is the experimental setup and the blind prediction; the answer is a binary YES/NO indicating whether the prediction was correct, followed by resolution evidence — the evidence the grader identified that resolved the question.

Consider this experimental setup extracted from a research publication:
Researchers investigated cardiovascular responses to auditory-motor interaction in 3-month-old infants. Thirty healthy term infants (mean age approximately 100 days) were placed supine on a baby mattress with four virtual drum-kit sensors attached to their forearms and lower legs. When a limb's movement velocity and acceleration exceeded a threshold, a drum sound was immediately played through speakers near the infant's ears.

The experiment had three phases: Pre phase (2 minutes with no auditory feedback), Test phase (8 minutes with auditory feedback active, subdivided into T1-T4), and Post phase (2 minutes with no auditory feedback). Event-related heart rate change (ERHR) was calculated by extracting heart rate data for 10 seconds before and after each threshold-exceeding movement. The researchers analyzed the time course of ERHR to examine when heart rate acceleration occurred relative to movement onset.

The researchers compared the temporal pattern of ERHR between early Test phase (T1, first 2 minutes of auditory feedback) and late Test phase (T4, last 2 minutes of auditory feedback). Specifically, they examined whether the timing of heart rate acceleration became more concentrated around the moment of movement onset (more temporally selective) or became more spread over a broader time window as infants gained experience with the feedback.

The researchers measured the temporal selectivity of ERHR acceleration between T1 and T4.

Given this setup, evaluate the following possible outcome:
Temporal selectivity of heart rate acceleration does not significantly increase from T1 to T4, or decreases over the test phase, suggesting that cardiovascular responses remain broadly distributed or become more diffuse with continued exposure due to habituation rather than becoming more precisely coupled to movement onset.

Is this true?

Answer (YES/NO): NO